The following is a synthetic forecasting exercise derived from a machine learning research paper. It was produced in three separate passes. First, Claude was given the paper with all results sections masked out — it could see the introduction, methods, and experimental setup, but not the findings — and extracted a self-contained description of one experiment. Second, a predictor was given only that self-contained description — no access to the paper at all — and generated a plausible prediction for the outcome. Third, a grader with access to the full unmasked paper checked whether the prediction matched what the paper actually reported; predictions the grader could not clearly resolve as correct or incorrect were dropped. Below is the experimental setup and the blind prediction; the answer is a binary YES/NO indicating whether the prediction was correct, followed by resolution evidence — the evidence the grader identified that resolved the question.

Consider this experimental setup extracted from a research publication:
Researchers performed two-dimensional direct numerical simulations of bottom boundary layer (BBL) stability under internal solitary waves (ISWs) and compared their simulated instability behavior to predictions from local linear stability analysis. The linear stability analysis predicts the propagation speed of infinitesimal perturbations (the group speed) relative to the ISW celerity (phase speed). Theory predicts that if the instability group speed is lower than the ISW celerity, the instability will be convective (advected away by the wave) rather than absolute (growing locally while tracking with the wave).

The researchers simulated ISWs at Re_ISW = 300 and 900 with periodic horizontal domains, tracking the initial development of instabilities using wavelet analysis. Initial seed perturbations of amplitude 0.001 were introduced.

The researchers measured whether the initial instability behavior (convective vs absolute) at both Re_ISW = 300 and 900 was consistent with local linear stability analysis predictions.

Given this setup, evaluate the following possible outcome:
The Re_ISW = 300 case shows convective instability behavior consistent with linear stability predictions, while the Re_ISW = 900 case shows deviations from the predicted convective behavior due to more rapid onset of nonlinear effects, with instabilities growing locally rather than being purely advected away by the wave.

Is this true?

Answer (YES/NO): NO